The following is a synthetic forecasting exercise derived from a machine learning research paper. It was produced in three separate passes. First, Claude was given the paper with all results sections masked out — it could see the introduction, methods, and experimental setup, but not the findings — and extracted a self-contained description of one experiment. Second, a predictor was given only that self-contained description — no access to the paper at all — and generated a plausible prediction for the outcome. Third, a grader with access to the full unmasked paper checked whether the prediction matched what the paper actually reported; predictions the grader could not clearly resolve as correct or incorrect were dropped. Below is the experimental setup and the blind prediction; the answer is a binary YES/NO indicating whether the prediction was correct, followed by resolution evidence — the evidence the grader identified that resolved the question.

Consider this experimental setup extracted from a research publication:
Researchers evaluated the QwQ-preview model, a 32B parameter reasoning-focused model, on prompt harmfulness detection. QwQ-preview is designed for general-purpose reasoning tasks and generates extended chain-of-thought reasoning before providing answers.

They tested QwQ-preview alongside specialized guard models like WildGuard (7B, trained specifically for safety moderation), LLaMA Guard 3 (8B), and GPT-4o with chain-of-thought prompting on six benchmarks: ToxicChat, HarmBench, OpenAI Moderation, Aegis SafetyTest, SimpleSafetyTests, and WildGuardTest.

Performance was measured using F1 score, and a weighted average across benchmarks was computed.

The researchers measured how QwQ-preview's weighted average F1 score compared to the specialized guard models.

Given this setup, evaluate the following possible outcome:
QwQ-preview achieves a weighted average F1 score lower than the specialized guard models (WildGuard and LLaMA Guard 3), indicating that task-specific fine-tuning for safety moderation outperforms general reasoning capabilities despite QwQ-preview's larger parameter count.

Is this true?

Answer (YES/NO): YES